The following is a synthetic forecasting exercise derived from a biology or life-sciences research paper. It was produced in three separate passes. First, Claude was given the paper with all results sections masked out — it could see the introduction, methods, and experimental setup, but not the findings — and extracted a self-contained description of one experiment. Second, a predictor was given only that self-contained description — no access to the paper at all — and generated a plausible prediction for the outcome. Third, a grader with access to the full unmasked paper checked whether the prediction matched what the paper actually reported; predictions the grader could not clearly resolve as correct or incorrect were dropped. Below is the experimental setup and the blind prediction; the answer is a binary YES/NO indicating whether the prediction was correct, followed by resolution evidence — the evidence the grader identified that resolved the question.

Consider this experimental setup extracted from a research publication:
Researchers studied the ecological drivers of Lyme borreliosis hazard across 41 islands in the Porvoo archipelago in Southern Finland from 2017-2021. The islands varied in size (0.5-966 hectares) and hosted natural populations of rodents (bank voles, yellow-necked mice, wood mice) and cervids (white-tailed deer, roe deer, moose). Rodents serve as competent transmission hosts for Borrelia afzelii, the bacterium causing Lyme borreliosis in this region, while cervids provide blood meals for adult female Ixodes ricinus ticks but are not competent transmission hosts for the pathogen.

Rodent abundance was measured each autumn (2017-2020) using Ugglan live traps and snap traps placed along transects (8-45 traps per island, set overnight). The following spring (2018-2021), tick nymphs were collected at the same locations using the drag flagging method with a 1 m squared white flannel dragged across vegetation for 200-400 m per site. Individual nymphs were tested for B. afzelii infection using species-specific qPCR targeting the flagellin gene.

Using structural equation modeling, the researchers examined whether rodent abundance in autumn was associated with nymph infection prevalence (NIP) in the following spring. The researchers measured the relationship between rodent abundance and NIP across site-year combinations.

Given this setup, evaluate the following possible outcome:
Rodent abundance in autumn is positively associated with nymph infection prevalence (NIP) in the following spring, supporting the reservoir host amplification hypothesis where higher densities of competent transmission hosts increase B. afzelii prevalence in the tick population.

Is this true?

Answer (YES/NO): YES